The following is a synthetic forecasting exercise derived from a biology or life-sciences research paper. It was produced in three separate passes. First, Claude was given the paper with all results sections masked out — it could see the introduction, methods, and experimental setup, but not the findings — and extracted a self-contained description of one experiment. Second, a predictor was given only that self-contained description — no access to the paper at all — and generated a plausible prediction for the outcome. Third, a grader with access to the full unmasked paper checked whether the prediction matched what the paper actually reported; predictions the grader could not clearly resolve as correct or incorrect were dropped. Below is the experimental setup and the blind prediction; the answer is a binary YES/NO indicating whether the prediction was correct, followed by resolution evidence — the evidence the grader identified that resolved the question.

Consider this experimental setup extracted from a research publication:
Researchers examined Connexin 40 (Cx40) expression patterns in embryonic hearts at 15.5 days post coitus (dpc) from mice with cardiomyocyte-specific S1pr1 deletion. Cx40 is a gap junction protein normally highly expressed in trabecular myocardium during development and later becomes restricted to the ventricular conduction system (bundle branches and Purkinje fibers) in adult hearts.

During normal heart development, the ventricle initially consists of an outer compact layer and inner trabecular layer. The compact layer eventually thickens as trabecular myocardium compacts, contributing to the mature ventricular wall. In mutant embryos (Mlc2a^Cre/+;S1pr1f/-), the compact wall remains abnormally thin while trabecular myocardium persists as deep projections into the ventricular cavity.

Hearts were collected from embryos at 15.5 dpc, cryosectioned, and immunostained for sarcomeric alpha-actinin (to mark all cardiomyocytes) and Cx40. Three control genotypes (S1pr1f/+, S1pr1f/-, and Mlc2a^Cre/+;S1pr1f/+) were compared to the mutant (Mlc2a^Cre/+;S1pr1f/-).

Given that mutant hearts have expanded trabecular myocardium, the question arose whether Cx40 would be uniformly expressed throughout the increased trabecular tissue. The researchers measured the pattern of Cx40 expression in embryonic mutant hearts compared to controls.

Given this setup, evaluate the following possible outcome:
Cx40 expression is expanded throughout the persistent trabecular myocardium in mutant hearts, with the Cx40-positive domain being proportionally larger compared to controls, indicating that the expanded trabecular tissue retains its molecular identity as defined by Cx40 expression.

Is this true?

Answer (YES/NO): NO